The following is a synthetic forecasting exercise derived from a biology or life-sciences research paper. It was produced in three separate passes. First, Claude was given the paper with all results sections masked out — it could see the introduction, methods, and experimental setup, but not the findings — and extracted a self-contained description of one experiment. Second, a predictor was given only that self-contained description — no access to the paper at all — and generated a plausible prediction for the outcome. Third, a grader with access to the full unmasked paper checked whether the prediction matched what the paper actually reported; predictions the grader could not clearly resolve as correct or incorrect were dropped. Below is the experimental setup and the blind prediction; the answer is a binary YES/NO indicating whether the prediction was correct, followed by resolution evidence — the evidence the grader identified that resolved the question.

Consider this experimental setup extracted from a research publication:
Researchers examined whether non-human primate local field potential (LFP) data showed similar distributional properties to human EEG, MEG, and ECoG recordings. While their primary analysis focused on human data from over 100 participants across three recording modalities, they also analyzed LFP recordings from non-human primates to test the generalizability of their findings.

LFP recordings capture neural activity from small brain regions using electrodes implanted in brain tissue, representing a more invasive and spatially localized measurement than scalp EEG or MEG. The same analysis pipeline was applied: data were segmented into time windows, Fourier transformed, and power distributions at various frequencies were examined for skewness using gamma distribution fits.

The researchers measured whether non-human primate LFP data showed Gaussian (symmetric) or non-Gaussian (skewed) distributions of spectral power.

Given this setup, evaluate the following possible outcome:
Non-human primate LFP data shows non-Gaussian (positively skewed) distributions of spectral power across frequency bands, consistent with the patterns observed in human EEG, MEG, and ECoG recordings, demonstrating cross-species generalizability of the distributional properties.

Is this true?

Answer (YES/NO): YES